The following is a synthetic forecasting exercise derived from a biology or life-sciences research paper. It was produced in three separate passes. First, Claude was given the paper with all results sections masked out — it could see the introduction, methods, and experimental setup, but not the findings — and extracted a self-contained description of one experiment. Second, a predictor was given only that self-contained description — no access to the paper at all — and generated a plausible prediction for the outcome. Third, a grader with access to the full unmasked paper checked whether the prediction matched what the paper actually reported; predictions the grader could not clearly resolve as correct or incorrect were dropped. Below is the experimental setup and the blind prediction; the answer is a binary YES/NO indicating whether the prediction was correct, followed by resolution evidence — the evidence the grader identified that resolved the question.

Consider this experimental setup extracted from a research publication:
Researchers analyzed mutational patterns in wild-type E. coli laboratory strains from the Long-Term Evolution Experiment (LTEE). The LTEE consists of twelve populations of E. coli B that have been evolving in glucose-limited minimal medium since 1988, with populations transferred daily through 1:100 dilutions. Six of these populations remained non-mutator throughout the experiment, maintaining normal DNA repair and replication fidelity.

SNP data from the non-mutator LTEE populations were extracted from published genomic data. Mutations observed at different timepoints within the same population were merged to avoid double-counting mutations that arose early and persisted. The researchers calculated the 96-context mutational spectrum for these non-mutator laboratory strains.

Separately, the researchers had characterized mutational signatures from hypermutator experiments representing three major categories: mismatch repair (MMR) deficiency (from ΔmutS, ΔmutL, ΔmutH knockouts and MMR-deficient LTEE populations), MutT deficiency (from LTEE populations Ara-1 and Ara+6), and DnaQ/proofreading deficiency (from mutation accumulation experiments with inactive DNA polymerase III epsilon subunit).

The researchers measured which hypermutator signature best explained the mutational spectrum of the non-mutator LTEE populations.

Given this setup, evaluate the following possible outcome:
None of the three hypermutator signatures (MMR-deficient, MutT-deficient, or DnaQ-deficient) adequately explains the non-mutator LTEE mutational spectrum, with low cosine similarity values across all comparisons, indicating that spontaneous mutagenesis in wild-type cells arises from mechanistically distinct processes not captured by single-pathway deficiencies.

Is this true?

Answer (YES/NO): NO